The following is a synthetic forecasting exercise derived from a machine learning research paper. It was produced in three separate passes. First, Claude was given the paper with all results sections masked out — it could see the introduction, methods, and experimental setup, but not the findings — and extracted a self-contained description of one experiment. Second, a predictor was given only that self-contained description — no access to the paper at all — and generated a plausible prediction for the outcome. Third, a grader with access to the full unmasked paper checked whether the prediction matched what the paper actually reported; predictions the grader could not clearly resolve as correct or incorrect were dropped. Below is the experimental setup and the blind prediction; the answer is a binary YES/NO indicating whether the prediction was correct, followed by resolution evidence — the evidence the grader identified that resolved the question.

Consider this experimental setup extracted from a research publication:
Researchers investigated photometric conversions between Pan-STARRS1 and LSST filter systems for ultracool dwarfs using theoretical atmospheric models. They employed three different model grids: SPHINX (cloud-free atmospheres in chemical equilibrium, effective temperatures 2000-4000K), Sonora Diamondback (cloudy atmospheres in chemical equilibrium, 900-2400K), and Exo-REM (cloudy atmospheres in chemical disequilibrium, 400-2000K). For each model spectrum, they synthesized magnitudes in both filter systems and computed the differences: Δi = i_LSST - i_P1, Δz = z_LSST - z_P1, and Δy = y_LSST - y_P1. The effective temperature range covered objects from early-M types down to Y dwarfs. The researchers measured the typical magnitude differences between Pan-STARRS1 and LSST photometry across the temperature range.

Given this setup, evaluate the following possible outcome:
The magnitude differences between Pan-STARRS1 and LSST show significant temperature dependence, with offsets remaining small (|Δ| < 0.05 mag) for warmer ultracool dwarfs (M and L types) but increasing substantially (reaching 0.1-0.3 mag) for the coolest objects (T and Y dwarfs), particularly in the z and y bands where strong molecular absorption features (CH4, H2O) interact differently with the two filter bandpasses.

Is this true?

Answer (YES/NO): NO